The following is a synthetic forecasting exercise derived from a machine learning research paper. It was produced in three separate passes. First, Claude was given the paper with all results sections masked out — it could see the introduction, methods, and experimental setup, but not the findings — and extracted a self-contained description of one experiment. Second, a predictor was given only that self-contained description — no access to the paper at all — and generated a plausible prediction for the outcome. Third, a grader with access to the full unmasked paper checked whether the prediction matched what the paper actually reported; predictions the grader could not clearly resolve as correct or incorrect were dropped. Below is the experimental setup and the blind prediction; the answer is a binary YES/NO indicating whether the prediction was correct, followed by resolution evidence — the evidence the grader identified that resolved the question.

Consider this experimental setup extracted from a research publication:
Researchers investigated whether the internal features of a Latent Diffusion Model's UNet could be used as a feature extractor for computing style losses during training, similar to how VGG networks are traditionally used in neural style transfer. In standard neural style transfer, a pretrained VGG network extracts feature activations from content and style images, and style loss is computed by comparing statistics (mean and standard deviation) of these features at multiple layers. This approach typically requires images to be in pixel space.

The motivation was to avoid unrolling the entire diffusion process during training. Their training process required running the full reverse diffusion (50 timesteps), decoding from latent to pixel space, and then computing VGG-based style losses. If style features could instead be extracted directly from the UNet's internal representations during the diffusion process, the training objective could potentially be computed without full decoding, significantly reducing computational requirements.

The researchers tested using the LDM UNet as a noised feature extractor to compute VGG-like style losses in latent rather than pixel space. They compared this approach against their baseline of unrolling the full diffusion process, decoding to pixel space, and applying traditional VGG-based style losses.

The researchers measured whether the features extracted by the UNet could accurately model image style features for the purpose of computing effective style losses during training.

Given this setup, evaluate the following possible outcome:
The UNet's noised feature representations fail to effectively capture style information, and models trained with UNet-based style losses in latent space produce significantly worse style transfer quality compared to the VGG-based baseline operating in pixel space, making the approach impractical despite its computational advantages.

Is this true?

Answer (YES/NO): YES